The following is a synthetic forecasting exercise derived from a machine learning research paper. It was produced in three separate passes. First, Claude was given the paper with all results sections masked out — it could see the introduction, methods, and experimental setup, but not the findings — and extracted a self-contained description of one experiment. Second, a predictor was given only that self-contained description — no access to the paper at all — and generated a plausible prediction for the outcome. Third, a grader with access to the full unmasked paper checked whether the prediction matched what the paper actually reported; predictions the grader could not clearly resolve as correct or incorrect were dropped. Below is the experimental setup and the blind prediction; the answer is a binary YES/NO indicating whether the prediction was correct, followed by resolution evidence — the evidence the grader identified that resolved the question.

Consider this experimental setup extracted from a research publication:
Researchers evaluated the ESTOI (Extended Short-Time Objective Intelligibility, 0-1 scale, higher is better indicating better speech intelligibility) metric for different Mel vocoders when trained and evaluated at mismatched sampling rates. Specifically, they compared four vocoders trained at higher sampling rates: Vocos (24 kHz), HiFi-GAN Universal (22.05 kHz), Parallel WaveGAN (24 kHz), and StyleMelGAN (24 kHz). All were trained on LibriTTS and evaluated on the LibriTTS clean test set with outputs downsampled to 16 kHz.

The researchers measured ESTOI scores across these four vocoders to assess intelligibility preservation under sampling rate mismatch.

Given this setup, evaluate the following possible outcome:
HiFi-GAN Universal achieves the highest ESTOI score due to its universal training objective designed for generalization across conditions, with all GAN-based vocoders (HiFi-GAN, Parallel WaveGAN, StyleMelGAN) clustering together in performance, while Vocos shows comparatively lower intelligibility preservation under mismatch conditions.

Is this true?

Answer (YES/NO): NO